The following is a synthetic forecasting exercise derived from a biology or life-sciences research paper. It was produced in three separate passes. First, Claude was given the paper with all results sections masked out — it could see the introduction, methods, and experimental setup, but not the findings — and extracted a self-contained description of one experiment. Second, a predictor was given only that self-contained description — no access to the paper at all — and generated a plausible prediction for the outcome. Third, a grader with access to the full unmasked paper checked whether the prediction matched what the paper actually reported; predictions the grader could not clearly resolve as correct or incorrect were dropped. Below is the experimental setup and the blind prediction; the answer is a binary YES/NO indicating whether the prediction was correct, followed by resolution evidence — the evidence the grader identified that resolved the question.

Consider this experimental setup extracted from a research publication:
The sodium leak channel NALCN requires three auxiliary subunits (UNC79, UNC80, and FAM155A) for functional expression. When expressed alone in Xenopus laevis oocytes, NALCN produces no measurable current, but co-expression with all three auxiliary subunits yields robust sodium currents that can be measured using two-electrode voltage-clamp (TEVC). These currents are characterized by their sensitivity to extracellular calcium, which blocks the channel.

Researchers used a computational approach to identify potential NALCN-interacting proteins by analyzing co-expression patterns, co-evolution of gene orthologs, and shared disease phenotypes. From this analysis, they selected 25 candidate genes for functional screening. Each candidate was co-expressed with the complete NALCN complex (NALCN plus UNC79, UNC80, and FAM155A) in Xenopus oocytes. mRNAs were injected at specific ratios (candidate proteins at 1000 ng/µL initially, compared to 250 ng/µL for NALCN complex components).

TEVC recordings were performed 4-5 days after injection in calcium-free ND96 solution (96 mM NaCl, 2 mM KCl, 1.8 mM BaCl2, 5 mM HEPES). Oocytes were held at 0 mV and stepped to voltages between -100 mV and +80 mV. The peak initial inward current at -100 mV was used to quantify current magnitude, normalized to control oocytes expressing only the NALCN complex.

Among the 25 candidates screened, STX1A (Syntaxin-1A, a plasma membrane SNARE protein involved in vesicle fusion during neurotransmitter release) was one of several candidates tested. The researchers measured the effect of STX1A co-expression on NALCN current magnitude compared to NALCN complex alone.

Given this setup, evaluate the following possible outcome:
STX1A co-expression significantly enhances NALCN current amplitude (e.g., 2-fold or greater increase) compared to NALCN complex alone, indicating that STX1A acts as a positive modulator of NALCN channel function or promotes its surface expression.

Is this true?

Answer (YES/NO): NO